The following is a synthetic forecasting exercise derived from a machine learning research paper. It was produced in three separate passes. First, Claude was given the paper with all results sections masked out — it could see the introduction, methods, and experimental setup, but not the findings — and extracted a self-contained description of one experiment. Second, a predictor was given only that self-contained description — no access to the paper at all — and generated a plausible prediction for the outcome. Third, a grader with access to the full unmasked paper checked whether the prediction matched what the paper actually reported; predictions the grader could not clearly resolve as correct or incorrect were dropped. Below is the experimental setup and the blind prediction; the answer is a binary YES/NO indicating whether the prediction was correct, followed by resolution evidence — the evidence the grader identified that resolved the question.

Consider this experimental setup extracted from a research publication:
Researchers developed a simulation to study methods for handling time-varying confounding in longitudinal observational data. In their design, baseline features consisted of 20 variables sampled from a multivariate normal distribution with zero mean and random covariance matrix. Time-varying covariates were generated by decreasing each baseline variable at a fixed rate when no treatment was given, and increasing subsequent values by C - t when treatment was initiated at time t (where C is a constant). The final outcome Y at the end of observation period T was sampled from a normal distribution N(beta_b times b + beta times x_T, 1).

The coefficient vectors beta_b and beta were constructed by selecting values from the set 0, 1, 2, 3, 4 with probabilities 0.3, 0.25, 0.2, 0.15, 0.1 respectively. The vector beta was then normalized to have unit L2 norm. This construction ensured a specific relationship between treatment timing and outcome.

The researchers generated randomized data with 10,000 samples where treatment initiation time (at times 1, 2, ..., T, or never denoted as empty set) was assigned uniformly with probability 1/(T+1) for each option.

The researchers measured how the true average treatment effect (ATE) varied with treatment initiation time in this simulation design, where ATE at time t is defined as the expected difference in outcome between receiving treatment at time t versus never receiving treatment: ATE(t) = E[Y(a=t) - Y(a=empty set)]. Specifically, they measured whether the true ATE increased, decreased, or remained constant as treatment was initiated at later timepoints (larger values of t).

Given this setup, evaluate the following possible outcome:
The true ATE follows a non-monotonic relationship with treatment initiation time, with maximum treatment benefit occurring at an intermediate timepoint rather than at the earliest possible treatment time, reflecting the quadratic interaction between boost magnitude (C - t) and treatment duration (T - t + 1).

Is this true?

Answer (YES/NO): NO